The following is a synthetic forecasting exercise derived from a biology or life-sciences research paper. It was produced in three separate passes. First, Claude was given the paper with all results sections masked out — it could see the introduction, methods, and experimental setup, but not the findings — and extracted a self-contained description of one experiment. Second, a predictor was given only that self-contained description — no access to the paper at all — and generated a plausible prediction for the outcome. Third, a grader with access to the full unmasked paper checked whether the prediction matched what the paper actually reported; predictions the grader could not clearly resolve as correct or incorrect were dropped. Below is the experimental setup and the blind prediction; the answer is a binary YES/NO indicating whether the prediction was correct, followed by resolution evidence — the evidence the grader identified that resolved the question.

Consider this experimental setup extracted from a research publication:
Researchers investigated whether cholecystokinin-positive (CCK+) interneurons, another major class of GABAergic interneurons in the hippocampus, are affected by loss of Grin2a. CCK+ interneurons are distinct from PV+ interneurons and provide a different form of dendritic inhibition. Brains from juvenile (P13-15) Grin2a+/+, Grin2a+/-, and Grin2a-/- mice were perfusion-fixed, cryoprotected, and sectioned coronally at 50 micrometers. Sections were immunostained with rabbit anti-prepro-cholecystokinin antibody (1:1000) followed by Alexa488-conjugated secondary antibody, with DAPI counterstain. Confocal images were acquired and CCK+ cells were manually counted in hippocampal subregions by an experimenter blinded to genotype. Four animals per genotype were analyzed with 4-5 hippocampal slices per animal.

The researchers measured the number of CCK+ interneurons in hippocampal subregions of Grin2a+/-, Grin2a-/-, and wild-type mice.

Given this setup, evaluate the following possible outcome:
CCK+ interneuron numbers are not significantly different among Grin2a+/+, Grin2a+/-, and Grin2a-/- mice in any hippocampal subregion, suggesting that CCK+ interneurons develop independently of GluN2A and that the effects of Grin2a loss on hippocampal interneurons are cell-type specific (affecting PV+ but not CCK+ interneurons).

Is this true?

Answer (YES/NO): YES